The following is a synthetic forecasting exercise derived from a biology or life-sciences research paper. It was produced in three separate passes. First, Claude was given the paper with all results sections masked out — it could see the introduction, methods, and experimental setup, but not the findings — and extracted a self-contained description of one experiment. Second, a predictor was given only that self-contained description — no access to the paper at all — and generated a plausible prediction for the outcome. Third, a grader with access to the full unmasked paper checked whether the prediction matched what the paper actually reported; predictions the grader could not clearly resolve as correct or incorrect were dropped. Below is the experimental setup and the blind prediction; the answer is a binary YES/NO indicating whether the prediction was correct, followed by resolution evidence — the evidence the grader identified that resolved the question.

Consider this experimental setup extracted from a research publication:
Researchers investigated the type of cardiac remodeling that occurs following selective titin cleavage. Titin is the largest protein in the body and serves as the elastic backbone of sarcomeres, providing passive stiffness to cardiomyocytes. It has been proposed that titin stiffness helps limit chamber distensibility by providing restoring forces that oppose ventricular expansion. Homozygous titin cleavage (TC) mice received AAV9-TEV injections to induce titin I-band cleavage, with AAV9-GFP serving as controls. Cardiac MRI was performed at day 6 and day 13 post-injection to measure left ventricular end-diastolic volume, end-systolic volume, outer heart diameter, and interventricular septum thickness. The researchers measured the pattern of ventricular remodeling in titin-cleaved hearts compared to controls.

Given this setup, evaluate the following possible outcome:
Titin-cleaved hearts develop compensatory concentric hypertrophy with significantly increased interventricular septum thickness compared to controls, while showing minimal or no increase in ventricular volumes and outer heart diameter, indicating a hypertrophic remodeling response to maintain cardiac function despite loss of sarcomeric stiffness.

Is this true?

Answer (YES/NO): NO